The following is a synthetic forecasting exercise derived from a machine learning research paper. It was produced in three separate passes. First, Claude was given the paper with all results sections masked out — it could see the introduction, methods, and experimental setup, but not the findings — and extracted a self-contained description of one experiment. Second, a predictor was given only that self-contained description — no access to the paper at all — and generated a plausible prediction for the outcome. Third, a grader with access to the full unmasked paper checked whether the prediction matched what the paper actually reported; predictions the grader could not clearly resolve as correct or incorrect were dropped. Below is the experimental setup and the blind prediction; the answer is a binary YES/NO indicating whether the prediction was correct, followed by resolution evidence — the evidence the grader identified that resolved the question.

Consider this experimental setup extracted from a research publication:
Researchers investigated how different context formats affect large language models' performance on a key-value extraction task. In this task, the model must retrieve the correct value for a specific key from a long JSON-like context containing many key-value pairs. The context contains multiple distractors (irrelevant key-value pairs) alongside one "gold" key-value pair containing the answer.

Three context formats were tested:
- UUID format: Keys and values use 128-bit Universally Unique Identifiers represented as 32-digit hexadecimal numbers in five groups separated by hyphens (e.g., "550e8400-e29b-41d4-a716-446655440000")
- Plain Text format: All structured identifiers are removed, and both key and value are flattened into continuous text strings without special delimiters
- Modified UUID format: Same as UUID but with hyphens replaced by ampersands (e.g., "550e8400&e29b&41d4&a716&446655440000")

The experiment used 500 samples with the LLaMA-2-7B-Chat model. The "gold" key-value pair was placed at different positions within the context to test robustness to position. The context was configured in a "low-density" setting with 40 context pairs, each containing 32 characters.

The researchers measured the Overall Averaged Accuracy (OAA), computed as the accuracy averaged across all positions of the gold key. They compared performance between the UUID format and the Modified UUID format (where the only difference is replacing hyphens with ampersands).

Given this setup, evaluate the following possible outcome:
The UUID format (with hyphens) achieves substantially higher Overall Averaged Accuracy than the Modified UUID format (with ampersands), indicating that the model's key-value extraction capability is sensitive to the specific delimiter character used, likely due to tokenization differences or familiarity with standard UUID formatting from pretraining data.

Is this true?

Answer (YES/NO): YES